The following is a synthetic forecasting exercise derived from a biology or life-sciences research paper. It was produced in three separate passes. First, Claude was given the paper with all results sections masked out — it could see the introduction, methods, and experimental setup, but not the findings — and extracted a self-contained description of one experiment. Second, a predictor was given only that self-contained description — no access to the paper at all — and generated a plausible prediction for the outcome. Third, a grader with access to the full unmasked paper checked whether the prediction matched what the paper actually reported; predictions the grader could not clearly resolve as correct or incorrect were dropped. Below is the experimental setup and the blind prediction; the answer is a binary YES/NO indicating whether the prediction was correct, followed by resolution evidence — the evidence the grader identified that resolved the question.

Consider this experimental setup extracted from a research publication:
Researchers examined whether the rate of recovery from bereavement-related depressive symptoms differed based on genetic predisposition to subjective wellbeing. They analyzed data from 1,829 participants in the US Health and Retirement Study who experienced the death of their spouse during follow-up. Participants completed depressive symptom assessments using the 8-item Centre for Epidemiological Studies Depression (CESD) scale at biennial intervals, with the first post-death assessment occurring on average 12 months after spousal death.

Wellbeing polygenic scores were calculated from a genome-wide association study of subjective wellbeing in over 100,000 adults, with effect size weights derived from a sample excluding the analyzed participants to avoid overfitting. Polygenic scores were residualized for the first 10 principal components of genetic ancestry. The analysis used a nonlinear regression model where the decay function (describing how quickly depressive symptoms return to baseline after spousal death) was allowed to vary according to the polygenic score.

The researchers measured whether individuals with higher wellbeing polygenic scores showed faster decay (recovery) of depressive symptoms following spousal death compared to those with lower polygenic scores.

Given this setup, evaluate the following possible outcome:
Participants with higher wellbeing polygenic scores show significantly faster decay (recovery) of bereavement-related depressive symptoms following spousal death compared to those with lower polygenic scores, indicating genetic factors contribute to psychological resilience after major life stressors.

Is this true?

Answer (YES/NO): NO